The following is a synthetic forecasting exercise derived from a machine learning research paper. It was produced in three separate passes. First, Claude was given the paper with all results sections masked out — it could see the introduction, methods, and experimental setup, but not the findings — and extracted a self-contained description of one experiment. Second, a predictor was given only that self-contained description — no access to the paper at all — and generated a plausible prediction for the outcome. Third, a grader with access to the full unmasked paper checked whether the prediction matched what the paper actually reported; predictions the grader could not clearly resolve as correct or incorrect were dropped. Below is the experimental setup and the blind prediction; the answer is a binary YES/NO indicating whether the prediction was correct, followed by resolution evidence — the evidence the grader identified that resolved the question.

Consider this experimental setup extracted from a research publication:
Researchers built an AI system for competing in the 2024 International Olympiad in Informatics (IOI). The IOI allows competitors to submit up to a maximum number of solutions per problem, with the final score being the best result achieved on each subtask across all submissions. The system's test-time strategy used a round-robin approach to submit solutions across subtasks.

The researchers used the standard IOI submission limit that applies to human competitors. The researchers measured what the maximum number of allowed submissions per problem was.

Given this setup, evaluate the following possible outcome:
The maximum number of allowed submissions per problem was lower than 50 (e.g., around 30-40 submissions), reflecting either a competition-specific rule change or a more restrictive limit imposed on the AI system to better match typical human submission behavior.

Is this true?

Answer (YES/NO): NO